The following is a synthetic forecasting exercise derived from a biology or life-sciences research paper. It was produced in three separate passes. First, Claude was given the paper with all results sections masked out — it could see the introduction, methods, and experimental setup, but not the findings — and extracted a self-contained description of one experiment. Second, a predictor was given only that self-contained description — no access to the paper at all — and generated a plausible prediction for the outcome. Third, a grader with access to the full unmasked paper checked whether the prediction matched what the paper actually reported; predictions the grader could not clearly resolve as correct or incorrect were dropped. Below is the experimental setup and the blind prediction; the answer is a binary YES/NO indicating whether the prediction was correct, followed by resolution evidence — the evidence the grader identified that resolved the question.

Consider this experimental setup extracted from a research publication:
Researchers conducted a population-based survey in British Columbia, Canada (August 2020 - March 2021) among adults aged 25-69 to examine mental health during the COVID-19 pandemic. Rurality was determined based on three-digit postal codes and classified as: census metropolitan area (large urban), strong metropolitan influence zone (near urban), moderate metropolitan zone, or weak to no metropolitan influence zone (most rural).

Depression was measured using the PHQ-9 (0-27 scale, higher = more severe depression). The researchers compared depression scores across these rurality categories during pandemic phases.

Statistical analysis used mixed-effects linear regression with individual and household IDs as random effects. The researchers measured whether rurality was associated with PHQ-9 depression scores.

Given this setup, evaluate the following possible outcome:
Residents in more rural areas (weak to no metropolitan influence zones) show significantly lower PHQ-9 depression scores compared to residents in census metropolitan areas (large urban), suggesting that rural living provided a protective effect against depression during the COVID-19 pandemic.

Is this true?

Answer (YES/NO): NO